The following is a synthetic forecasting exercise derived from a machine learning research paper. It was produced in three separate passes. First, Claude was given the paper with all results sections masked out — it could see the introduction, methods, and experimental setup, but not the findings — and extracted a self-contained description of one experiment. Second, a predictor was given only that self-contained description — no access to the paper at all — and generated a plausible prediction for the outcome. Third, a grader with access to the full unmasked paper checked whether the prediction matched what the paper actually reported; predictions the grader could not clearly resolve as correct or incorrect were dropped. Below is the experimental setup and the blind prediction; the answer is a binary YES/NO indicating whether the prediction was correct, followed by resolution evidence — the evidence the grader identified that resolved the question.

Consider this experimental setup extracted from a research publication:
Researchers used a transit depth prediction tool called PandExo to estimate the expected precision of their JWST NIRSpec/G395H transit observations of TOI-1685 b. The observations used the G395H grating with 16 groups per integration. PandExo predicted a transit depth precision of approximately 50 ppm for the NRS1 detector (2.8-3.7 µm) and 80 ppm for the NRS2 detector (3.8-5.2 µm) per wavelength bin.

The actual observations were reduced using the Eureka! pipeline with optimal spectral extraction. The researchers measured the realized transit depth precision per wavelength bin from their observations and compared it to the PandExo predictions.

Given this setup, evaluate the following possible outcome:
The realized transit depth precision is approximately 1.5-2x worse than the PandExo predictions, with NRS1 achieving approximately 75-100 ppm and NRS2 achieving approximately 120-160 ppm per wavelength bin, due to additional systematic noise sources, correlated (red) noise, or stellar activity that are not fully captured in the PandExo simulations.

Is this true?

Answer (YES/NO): NO